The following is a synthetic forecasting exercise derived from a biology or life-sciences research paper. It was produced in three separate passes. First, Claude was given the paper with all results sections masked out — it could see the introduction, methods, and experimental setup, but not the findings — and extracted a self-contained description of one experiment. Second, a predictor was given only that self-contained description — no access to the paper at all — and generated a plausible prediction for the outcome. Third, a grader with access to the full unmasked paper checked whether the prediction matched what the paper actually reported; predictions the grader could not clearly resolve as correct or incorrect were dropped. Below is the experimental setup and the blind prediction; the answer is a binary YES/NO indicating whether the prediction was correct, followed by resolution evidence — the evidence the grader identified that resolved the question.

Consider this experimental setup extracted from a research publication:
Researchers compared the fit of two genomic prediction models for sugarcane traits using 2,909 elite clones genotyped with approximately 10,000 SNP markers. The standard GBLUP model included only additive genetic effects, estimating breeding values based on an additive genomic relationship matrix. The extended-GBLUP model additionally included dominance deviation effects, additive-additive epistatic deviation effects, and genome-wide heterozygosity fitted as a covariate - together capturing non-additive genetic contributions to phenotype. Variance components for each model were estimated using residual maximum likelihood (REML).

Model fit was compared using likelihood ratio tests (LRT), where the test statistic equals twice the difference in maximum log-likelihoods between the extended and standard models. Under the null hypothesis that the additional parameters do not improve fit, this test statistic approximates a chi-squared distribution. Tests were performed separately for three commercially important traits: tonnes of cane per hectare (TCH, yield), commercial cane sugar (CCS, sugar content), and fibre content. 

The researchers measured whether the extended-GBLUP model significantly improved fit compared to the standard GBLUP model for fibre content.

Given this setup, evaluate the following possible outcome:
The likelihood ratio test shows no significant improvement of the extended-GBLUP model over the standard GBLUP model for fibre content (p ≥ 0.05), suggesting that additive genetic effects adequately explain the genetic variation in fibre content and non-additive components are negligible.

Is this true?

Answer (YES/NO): NO